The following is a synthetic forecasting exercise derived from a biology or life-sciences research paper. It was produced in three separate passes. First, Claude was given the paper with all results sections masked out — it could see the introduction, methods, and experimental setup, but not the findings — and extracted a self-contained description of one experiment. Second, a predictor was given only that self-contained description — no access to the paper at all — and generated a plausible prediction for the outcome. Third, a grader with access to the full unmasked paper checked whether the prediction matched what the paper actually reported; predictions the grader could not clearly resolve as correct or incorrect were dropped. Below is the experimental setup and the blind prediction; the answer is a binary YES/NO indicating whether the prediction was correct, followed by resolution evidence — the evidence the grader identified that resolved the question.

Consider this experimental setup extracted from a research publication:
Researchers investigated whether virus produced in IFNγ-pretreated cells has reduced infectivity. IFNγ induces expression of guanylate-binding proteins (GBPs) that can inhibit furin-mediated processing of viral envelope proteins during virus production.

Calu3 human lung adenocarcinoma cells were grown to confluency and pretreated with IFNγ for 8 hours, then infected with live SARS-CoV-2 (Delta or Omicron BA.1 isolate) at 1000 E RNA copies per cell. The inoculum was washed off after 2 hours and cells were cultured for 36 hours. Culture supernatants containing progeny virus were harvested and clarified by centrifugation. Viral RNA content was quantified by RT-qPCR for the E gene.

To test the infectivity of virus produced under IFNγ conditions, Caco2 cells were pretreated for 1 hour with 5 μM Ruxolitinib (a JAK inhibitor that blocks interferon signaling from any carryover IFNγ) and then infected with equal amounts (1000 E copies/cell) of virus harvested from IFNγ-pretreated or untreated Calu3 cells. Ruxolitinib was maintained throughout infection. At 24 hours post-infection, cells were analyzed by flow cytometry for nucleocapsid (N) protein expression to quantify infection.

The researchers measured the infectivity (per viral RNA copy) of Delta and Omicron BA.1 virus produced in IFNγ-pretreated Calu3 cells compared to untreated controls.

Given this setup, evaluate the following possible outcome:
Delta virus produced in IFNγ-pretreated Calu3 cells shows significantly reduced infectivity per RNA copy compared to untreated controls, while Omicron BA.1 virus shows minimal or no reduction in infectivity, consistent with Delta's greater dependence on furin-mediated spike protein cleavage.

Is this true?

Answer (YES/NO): NO